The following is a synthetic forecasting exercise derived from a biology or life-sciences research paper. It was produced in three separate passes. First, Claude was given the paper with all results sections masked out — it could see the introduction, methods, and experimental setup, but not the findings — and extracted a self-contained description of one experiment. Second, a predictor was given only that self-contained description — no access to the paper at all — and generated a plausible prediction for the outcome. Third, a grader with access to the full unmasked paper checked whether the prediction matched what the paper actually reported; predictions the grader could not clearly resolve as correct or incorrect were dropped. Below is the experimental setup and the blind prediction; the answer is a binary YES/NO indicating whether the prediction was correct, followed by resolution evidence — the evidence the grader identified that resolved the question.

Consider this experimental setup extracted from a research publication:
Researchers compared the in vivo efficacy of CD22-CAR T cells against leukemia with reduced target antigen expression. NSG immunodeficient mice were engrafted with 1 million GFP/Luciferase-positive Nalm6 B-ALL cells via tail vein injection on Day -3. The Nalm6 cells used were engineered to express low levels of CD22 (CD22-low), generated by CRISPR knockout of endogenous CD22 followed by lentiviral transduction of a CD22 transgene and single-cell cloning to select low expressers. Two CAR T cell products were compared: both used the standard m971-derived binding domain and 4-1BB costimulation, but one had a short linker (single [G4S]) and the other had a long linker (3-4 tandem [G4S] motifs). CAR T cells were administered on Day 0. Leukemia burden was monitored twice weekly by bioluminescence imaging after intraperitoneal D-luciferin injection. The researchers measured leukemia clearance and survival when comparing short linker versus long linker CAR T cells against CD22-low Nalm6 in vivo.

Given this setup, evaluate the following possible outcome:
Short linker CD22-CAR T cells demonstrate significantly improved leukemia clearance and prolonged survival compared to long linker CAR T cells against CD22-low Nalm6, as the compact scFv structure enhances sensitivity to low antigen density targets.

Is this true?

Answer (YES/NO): YES